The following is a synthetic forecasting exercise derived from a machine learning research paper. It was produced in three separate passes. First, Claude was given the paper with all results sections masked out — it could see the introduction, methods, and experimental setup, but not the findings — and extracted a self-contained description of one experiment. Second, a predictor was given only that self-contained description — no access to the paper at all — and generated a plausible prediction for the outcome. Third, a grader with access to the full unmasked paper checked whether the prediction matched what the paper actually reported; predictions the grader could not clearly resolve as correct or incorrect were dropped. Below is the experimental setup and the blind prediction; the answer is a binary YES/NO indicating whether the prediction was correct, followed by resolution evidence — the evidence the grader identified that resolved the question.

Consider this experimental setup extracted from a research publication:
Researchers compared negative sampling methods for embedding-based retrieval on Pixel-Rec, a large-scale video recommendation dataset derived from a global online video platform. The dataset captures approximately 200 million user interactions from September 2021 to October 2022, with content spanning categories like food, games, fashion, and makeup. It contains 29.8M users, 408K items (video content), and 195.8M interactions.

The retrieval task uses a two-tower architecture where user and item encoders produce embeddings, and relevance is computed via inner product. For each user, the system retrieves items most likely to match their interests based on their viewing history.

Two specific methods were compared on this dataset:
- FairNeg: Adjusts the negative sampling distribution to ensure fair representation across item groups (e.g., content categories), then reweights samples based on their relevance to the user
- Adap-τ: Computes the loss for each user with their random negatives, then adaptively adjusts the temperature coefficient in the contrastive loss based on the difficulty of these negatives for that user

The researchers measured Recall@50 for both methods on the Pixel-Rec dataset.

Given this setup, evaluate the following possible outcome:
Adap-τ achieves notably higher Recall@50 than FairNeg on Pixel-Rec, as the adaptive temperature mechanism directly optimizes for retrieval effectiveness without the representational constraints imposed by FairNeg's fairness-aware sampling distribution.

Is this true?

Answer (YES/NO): NO